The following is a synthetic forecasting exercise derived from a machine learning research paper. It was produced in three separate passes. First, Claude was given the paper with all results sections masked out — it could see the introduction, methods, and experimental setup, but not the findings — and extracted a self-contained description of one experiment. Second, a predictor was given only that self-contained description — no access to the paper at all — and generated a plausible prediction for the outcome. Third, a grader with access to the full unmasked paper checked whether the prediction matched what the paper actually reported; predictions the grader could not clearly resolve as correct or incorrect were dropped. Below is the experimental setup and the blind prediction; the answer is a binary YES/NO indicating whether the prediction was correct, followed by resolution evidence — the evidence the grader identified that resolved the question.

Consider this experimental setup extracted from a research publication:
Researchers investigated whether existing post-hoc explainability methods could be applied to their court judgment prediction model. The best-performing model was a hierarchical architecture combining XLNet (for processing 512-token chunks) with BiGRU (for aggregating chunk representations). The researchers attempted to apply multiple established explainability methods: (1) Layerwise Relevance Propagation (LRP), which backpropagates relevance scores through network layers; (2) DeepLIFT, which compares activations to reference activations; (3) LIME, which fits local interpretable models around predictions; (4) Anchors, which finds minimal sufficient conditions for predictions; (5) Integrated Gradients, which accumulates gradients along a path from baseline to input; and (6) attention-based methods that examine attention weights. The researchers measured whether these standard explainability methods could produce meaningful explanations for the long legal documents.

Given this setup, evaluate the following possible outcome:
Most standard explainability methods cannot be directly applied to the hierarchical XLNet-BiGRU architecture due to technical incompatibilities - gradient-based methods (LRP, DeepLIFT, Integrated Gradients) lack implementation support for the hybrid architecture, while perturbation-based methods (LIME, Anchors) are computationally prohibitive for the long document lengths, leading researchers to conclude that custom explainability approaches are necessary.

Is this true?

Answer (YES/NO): NO